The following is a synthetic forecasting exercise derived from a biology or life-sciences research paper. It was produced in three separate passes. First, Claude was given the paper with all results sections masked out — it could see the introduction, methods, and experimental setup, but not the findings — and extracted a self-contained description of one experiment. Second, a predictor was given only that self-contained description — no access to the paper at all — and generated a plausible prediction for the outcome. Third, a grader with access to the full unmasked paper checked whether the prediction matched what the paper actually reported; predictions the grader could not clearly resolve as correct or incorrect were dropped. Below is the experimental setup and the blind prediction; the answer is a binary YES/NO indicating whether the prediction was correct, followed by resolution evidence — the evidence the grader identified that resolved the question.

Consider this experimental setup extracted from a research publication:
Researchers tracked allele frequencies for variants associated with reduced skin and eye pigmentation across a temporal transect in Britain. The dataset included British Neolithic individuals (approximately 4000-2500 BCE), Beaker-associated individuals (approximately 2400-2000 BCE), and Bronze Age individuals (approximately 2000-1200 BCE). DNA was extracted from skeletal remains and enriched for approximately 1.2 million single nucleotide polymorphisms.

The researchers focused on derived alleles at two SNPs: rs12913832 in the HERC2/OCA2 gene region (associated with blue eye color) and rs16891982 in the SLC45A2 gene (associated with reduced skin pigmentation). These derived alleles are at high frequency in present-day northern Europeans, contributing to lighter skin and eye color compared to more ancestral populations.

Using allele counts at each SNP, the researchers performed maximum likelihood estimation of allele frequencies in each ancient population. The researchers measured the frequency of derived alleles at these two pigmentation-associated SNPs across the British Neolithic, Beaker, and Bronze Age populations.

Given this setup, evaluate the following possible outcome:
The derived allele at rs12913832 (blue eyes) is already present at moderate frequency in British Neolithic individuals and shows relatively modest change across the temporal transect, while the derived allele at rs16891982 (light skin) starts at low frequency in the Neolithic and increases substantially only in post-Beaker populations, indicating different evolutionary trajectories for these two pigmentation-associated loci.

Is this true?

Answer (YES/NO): NO